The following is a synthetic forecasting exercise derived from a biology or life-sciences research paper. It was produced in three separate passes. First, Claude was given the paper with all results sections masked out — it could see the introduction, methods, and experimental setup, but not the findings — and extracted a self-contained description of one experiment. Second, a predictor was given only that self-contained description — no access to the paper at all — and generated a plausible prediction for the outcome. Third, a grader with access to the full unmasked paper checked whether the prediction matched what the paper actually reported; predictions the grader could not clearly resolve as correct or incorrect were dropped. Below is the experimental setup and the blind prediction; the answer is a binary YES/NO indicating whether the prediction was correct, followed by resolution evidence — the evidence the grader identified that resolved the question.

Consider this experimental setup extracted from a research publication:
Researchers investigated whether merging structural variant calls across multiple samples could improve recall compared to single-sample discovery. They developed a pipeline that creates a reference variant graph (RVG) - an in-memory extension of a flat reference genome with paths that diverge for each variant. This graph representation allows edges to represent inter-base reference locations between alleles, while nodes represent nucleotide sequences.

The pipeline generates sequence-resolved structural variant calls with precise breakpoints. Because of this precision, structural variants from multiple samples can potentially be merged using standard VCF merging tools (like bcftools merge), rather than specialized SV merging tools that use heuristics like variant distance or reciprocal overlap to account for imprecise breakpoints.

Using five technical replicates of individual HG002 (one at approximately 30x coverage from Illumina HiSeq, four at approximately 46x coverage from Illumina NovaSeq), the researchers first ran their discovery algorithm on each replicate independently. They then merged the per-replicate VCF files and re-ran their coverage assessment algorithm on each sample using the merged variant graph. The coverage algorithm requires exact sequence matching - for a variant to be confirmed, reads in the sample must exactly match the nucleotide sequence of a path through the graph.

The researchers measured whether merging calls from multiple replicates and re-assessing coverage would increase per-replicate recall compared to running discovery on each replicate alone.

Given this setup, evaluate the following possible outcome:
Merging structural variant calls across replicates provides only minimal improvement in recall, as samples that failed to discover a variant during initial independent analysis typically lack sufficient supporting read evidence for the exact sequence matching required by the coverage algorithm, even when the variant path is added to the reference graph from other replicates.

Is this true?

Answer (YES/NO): NO